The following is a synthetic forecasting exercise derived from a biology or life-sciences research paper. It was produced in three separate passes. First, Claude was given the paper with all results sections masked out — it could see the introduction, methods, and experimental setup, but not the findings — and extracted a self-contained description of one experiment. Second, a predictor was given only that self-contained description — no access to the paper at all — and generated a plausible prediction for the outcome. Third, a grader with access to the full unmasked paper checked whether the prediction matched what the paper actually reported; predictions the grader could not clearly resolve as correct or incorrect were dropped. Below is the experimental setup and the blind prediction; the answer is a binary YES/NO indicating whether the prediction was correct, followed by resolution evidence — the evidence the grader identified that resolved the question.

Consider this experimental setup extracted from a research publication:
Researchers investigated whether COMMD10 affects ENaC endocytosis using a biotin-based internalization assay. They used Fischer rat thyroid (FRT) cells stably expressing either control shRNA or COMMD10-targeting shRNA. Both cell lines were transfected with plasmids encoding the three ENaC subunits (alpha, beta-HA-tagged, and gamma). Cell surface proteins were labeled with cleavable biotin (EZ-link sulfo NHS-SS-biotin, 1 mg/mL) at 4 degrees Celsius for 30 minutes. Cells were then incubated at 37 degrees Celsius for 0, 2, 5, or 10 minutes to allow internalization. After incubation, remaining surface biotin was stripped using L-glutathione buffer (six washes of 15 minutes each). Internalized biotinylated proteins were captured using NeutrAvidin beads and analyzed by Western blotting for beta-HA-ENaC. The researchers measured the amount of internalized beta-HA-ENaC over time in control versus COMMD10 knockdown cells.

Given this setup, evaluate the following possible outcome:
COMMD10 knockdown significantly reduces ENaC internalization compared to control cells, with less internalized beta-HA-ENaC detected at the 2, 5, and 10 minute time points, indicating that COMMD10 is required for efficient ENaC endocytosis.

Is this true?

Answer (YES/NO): NO